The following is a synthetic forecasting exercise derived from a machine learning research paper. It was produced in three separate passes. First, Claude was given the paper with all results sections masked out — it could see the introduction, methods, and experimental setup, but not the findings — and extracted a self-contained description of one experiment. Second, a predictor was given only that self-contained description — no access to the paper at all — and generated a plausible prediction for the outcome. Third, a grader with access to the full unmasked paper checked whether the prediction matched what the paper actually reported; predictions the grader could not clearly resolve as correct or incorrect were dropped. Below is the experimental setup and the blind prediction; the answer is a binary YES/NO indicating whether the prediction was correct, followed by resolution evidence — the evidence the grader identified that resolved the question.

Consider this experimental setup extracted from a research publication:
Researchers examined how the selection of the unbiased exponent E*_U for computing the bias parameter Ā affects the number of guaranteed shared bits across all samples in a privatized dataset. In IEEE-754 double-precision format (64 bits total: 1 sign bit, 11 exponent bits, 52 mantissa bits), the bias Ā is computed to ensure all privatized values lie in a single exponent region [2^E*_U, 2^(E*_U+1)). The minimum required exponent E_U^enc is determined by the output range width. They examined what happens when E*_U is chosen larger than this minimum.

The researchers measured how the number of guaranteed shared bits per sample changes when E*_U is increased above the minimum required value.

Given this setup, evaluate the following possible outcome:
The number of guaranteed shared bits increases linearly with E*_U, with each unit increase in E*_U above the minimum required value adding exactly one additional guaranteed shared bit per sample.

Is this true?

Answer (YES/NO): NO